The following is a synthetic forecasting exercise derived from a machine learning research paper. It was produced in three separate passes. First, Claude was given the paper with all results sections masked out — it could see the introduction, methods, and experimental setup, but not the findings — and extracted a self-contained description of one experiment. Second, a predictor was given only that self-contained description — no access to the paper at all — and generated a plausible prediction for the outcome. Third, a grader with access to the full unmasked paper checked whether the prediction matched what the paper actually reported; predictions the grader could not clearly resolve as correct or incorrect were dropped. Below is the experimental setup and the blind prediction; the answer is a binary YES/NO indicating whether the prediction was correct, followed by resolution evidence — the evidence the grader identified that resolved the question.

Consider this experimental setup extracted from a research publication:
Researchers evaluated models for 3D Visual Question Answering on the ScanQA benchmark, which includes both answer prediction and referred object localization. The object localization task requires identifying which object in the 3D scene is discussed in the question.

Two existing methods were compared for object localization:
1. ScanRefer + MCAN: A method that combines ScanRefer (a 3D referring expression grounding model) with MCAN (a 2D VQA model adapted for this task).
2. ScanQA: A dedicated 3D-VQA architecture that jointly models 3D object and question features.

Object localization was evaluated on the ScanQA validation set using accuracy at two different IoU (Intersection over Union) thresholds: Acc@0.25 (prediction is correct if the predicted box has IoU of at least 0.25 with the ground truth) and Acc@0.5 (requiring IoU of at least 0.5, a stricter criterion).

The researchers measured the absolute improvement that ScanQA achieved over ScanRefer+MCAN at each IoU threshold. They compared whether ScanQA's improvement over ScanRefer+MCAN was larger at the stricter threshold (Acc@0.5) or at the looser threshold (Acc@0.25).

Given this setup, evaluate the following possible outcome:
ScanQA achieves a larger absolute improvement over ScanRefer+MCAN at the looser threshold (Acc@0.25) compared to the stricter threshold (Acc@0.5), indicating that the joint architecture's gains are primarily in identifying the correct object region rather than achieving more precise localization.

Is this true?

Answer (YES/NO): NO